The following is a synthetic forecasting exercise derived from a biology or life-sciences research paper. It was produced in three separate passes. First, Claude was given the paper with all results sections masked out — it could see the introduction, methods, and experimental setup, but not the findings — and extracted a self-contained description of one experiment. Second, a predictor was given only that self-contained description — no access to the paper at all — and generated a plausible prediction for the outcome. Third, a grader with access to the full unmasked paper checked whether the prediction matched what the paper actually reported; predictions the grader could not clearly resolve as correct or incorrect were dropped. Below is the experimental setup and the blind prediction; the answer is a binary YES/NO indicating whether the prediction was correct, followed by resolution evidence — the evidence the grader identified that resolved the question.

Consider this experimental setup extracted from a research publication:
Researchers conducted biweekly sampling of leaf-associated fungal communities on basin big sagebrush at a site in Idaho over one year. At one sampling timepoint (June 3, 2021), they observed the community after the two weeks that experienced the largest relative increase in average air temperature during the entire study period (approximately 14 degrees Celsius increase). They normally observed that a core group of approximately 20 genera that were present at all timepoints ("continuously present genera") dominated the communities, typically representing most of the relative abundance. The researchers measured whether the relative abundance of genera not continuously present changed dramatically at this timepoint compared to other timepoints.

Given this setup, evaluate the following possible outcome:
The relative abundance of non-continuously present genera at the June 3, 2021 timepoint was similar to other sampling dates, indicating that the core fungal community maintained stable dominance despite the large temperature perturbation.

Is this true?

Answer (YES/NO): NO